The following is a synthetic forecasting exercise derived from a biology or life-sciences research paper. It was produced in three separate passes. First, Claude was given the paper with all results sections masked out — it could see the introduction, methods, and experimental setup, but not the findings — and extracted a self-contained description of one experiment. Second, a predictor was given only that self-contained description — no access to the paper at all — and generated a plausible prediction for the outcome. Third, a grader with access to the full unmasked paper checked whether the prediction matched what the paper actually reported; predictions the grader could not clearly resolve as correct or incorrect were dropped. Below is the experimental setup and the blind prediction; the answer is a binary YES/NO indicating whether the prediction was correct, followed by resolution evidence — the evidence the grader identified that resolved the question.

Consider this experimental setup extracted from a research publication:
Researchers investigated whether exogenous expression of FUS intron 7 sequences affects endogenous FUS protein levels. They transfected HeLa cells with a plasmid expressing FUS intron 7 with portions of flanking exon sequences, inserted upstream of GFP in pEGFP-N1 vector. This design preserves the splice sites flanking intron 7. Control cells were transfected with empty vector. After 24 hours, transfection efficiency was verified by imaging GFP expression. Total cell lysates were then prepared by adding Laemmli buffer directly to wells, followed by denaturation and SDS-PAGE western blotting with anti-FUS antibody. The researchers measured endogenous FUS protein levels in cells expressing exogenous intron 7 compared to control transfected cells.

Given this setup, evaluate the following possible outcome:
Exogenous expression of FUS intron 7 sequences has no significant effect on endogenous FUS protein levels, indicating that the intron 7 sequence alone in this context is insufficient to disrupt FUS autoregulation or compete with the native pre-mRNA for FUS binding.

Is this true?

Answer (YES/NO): NO